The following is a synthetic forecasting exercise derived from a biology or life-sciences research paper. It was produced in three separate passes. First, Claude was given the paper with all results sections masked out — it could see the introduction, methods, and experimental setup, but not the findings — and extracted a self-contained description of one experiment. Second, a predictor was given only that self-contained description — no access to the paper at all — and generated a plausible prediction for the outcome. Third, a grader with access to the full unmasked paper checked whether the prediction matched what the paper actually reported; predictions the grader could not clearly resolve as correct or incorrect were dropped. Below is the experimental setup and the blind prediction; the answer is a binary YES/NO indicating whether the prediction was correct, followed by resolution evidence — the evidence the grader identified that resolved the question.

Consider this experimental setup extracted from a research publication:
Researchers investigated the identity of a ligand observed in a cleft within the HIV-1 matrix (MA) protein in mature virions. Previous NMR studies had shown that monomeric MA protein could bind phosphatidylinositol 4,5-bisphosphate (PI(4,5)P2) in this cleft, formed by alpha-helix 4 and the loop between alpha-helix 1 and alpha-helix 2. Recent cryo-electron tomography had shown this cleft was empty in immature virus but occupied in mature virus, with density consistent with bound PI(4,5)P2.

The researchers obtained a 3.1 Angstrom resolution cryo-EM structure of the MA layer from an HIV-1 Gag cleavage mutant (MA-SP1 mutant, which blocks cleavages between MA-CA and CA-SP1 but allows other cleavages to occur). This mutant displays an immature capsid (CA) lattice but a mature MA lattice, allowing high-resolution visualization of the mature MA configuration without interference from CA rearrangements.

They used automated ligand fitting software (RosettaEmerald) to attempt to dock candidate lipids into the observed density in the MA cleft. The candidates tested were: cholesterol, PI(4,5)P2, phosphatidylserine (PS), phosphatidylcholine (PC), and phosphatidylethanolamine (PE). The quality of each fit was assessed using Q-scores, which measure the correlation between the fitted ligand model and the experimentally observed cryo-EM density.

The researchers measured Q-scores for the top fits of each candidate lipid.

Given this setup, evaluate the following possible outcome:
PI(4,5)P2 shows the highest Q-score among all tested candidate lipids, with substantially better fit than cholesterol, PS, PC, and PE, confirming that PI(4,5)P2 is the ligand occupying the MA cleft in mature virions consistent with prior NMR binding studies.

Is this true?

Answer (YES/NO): NO